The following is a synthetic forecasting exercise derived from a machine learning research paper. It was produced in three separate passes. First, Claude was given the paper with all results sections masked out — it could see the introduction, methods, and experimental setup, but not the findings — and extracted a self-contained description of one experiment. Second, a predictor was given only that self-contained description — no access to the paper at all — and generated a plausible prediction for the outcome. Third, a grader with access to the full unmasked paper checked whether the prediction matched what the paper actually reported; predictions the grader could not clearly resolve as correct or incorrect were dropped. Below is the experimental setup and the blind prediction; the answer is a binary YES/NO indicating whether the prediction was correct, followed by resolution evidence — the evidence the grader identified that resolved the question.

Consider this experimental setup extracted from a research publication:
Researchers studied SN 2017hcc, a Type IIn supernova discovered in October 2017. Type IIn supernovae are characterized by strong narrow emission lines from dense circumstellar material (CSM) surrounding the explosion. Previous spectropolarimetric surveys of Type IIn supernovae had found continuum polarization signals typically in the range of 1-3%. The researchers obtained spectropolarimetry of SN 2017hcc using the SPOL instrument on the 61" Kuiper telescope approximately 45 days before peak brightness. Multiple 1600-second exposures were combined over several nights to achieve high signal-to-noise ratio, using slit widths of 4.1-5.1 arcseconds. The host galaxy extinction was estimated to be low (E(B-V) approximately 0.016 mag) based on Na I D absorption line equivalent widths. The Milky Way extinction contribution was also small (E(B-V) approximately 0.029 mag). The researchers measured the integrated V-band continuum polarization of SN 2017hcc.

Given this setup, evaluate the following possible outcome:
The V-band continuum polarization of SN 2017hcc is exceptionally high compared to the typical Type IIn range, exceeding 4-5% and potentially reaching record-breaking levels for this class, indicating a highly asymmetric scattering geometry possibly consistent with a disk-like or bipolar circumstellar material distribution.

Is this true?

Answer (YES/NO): YES